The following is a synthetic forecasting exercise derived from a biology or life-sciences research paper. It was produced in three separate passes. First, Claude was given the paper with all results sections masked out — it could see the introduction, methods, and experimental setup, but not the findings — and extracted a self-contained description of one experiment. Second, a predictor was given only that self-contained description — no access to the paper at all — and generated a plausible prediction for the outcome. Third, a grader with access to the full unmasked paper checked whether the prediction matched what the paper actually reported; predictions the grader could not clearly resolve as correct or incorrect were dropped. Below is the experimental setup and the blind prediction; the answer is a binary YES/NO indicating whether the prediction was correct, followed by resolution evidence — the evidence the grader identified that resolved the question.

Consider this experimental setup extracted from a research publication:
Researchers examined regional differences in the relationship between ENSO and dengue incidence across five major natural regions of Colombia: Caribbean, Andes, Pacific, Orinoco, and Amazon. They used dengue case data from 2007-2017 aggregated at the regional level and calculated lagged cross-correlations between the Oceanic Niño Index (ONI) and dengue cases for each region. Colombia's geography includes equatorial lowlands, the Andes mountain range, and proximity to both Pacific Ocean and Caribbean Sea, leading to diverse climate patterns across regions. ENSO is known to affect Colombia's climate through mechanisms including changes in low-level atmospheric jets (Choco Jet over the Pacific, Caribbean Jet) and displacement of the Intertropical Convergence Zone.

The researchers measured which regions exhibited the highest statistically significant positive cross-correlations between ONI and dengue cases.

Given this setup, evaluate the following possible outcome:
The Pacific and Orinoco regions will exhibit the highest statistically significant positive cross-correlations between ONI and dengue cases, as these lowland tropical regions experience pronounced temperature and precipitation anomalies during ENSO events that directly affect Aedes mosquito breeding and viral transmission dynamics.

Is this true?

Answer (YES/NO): NO